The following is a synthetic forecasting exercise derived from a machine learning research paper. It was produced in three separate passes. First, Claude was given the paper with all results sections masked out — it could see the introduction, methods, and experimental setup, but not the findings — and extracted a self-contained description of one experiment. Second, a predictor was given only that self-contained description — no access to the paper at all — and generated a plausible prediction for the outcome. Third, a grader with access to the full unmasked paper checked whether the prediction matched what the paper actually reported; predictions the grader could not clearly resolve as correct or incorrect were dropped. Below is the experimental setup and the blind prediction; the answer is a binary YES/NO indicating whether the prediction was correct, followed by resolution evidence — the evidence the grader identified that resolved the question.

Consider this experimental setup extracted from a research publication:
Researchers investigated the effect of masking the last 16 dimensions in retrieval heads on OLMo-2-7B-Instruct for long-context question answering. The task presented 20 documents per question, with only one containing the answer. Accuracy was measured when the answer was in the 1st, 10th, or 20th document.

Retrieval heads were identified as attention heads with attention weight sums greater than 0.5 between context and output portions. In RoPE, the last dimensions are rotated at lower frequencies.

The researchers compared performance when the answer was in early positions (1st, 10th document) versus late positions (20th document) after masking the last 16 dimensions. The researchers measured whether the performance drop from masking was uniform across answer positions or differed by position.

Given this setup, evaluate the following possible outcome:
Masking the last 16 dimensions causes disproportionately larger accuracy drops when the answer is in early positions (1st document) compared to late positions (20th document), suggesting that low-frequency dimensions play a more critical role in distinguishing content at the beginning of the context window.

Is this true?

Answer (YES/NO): YES